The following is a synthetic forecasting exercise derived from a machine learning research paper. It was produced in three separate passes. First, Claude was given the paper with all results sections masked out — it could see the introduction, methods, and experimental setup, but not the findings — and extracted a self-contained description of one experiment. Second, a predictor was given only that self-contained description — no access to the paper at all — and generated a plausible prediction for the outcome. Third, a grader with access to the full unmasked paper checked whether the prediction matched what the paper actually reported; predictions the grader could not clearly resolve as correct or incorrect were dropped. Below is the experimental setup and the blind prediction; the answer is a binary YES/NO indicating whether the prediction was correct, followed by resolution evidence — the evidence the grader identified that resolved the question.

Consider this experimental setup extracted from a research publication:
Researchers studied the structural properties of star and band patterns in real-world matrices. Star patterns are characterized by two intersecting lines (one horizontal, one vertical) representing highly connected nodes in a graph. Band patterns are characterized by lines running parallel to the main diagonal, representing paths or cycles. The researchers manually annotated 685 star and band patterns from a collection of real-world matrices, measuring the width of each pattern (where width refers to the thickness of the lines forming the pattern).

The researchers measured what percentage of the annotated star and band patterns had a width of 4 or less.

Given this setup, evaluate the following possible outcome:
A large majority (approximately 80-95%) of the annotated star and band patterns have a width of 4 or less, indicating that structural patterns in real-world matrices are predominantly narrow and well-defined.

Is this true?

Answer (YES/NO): NO